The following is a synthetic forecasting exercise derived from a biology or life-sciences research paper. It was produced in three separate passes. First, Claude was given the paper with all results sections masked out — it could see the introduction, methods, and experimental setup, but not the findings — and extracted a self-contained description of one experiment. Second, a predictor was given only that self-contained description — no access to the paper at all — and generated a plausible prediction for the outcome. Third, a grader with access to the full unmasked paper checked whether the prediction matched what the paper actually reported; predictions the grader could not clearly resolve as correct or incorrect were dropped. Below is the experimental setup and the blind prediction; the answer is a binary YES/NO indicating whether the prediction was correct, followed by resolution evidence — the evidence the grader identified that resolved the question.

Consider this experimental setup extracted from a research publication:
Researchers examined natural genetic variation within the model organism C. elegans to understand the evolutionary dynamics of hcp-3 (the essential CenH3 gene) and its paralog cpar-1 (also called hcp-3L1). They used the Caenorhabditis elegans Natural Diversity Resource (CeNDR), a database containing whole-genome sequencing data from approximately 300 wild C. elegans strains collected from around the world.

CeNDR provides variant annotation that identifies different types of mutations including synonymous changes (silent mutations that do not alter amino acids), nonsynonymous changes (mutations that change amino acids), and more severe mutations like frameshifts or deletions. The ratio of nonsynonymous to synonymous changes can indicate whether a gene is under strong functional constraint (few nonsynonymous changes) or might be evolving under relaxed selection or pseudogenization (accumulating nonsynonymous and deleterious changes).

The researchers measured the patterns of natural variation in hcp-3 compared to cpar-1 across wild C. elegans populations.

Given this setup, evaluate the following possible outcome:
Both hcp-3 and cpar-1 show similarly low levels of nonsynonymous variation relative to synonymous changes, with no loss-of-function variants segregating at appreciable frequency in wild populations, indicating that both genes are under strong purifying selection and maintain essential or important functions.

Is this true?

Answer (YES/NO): NO